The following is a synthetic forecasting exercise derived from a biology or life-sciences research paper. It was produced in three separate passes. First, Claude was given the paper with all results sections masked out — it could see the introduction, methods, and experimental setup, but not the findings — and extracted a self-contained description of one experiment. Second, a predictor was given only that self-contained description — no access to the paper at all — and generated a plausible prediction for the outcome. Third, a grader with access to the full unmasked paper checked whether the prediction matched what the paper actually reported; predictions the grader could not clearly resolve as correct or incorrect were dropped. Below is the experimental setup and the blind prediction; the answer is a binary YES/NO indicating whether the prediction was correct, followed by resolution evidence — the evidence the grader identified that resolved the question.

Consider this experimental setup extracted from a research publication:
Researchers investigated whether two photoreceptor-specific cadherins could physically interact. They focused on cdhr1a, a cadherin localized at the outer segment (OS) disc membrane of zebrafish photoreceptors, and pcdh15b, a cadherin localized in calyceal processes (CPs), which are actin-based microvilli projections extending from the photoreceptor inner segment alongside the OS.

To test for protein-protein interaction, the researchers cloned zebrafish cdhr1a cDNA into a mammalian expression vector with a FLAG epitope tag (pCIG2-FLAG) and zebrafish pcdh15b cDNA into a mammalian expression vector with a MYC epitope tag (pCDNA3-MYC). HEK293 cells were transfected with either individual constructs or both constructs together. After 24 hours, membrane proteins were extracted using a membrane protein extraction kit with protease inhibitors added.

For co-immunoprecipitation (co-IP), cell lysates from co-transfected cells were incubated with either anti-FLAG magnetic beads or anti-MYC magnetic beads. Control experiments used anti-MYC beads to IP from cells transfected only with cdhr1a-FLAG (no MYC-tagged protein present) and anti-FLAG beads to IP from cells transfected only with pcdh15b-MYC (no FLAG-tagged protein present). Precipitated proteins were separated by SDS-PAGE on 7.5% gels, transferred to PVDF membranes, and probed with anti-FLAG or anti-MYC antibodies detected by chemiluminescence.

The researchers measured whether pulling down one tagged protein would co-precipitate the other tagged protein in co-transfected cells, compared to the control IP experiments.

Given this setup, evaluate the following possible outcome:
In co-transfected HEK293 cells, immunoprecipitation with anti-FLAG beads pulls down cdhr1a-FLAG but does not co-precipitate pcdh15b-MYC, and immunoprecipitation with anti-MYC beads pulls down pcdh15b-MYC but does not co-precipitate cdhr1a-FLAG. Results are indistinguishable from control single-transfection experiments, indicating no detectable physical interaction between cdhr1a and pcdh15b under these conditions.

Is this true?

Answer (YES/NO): NO